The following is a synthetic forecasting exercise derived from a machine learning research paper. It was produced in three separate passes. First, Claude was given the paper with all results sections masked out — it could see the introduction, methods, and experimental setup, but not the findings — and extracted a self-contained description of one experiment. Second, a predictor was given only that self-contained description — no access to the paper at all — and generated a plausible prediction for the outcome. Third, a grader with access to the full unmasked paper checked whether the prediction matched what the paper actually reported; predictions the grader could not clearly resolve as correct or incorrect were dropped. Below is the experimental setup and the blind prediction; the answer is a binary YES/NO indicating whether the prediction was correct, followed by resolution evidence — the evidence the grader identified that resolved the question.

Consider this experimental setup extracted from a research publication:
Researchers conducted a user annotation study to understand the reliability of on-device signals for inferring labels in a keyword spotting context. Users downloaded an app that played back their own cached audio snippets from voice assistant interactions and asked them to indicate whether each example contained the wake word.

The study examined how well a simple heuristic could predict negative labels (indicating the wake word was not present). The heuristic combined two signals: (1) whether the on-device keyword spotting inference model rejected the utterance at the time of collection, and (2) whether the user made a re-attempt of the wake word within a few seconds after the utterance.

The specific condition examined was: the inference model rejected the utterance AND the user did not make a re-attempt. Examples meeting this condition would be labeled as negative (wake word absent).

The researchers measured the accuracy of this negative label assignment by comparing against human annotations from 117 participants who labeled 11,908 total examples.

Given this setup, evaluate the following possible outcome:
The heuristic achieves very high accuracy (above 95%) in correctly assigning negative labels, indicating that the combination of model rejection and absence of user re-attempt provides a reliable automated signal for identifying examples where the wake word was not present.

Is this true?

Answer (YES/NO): NO